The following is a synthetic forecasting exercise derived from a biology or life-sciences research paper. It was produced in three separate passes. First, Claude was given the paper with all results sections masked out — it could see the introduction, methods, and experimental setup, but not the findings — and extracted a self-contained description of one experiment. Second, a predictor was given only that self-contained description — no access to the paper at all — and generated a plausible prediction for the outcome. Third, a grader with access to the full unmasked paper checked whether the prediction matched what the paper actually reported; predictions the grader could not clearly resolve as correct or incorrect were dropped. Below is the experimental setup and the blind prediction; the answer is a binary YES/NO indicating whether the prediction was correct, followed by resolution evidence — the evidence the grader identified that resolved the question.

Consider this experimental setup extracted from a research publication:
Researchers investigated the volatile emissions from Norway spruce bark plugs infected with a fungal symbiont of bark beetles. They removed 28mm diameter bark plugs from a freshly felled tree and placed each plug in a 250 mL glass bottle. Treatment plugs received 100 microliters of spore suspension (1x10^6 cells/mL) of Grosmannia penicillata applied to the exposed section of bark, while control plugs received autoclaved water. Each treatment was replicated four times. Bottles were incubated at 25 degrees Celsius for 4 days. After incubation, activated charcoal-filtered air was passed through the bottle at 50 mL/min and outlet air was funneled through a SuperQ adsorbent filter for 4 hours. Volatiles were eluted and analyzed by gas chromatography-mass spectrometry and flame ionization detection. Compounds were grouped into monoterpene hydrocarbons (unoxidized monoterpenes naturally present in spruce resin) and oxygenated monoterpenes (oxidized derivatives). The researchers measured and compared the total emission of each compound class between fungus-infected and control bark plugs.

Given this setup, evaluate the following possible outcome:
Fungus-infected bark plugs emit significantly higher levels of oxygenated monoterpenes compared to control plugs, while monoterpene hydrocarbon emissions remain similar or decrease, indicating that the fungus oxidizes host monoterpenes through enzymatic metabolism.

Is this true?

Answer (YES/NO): YES